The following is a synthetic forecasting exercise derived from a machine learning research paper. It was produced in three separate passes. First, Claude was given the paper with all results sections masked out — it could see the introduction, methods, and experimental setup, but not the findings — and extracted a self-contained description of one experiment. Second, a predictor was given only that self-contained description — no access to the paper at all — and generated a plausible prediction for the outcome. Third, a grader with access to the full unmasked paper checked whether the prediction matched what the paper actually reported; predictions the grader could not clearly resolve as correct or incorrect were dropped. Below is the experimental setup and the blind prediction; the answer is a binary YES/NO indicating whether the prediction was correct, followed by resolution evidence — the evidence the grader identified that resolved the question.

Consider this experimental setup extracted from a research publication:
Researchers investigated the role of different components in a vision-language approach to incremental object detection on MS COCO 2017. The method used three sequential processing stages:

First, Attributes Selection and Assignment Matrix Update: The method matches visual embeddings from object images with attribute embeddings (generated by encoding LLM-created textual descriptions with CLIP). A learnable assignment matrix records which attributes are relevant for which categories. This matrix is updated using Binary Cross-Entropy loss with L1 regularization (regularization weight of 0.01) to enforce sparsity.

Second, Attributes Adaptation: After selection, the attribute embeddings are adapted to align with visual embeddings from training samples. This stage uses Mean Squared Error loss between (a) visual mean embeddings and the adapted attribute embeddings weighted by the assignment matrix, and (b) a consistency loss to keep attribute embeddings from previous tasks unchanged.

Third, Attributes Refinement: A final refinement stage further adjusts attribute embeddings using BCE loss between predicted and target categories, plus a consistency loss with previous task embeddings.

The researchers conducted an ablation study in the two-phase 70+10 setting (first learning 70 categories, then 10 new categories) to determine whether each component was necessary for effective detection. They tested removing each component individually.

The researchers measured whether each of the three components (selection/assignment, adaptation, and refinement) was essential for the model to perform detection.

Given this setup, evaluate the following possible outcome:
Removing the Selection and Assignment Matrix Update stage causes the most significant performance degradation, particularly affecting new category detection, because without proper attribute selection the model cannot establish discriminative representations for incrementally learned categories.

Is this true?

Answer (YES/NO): NO